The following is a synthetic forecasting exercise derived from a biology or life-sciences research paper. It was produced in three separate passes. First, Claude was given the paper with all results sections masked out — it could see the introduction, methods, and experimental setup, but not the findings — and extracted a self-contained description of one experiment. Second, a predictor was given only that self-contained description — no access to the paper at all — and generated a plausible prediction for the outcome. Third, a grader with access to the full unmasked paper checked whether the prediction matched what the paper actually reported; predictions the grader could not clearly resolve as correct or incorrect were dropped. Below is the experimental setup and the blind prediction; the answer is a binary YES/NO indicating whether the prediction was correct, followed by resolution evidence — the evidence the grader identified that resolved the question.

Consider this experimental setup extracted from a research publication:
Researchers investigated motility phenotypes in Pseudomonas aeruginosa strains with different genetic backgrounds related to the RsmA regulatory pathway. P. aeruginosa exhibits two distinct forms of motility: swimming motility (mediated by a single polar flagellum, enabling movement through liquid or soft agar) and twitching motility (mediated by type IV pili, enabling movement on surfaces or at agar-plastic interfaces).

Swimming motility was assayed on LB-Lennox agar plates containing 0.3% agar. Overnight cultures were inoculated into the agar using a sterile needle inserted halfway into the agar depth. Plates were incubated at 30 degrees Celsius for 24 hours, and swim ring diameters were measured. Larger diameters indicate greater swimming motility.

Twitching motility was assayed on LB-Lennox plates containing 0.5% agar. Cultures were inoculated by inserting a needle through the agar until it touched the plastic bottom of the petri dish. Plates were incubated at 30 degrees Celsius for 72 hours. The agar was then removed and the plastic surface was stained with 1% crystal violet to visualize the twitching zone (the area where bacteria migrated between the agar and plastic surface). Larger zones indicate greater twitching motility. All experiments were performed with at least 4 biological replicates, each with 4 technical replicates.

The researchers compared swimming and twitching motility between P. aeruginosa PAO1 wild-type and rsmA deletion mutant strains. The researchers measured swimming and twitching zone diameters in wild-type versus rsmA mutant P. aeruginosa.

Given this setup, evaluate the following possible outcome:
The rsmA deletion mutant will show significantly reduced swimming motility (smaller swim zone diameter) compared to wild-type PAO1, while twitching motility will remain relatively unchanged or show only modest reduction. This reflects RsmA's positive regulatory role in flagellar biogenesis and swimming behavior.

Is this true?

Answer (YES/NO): YES